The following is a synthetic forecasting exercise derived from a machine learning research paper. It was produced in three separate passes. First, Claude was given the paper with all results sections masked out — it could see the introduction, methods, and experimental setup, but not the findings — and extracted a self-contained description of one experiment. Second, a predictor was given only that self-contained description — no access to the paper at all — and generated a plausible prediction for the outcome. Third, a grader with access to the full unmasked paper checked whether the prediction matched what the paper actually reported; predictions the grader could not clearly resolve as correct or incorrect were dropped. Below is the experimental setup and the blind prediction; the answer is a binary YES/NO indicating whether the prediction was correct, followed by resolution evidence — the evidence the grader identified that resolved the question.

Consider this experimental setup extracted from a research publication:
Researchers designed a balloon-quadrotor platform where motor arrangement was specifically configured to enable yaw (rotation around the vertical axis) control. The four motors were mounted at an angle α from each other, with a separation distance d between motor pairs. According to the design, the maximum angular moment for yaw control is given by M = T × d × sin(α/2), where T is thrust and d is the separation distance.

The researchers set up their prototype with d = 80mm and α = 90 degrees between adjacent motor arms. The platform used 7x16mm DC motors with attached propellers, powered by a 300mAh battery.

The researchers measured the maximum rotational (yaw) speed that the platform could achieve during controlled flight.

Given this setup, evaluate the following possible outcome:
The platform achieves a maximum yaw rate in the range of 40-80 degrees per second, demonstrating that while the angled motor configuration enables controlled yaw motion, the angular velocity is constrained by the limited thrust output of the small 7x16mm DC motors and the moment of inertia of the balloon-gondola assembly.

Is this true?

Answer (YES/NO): NO